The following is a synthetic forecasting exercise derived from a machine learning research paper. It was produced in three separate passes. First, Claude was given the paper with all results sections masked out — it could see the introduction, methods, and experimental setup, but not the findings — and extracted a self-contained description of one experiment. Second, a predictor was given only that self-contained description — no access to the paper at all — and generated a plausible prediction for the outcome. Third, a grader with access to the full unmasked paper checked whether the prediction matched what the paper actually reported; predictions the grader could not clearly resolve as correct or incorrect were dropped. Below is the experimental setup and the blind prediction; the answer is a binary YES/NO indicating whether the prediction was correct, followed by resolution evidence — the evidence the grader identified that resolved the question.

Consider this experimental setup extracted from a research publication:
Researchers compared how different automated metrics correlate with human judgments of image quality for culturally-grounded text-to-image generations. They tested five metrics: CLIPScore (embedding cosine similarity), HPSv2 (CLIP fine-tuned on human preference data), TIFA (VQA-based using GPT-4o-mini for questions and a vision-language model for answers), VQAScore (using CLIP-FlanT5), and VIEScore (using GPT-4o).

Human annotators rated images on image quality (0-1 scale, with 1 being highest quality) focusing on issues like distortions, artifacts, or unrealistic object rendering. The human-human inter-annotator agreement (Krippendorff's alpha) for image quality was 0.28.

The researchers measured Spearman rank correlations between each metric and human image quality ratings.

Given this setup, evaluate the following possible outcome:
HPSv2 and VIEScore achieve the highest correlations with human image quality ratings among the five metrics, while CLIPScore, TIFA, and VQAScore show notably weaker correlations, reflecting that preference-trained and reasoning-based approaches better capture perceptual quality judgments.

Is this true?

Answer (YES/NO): YES